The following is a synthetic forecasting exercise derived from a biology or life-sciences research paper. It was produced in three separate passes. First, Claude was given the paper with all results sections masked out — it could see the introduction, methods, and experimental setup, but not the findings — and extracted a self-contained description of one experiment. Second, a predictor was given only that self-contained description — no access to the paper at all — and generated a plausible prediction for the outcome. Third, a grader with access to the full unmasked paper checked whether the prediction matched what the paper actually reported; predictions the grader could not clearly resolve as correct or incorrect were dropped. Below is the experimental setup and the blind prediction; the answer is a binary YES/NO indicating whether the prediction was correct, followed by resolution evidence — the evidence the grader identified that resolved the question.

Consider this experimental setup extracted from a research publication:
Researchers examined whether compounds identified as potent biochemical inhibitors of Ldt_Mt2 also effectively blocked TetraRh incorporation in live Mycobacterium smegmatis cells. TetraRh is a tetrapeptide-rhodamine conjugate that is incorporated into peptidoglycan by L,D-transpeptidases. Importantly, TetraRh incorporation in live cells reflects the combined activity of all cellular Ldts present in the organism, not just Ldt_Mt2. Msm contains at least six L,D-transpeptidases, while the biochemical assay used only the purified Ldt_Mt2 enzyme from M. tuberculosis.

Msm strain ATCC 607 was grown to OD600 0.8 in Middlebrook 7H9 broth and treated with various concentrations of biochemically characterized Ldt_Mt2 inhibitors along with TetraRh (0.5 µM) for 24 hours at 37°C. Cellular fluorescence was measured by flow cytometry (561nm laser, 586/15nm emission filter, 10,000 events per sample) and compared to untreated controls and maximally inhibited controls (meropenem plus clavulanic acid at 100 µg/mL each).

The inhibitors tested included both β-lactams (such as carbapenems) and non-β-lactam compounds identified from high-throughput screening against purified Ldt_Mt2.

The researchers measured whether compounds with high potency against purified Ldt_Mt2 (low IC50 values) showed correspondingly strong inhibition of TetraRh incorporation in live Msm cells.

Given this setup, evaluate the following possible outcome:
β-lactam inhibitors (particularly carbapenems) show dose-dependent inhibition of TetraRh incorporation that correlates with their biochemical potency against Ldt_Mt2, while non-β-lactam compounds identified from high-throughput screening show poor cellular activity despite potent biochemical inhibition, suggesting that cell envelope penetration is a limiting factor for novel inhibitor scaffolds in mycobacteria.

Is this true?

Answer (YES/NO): NO